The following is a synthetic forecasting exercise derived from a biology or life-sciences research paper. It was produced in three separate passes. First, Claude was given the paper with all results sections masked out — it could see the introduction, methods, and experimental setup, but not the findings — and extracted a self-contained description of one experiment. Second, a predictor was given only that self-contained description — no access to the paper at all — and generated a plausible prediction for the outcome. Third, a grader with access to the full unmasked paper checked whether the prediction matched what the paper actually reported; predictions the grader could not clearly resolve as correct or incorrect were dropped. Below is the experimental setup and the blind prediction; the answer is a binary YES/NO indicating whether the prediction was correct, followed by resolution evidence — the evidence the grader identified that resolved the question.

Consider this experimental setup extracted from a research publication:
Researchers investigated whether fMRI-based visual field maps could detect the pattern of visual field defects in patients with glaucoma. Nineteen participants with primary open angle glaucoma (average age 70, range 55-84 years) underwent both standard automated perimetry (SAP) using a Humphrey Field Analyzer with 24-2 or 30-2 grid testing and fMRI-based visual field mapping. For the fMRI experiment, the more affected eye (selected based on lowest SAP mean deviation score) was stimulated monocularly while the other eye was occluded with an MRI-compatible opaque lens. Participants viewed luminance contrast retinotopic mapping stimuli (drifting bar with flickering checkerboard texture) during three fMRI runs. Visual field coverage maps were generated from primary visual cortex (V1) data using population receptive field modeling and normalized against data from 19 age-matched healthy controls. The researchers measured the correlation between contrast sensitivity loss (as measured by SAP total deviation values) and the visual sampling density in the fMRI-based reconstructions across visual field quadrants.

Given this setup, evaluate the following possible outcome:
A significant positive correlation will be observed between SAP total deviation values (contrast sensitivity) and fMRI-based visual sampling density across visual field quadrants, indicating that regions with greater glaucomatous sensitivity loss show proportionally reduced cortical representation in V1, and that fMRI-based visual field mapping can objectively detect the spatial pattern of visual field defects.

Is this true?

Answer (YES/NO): YES